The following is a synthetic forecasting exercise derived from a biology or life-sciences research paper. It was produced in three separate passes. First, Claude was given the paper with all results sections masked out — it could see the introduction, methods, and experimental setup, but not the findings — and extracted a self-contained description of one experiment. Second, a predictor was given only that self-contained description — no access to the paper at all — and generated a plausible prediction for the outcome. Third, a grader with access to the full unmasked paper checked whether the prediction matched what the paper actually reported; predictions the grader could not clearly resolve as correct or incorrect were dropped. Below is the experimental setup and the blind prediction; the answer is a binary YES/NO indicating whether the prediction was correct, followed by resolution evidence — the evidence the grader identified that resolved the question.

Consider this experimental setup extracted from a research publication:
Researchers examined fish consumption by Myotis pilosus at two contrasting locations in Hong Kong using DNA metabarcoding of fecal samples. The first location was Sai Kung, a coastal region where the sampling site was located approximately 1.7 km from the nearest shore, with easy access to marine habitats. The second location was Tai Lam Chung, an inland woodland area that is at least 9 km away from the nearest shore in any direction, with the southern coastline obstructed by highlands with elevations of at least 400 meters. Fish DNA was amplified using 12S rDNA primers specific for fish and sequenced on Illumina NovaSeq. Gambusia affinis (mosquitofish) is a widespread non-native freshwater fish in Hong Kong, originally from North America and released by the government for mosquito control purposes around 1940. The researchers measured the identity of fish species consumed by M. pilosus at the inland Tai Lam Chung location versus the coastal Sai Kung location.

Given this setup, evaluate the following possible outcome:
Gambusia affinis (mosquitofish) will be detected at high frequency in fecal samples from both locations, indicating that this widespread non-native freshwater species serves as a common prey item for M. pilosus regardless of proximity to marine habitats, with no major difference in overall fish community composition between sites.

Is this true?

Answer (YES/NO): NO